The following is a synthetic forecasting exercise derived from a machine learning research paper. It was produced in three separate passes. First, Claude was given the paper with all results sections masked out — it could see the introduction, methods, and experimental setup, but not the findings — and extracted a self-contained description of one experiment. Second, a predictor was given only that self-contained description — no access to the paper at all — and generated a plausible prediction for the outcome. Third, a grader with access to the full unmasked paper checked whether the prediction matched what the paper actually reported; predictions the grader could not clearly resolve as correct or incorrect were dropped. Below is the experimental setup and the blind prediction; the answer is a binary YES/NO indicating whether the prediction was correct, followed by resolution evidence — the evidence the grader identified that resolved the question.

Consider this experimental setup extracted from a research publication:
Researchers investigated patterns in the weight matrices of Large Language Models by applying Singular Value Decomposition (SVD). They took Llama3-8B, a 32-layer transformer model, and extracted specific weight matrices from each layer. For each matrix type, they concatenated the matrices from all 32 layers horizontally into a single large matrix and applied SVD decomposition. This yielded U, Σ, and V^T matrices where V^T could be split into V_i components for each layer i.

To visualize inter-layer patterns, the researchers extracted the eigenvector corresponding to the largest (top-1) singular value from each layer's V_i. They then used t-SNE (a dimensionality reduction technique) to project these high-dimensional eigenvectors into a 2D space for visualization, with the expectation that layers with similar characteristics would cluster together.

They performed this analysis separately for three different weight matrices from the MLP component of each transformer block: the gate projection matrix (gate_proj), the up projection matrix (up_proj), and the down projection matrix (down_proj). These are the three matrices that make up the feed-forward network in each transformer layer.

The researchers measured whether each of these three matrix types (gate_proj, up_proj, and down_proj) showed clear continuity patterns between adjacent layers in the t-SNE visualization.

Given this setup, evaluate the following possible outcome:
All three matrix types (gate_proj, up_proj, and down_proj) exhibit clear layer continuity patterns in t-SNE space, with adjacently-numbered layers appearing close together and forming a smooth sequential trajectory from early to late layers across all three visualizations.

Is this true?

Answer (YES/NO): NO